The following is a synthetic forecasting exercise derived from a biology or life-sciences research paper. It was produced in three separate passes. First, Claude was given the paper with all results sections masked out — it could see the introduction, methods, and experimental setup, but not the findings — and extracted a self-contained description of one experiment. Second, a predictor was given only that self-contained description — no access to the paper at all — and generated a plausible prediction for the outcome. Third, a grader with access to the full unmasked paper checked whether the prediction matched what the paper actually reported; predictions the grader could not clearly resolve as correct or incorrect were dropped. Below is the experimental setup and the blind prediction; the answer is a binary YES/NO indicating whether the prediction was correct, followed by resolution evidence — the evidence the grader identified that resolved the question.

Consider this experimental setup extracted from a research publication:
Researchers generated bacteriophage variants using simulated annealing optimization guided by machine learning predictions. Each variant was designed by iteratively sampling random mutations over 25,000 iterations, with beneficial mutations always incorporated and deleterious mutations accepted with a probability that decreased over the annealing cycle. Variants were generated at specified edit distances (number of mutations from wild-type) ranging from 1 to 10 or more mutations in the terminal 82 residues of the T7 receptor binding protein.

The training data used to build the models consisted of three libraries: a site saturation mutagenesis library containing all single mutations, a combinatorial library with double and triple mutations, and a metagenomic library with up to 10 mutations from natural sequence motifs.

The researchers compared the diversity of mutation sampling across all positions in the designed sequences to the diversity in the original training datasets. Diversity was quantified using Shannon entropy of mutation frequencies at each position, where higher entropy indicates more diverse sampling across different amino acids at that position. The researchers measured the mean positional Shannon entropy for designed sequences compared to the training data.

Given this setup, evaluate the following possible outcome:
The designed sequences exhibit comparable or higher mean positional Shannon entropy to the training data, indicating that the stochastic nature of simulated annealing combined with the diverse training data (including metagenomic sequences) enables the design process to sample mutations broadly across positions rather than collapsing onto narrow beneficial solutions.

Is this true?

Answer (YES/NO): YES